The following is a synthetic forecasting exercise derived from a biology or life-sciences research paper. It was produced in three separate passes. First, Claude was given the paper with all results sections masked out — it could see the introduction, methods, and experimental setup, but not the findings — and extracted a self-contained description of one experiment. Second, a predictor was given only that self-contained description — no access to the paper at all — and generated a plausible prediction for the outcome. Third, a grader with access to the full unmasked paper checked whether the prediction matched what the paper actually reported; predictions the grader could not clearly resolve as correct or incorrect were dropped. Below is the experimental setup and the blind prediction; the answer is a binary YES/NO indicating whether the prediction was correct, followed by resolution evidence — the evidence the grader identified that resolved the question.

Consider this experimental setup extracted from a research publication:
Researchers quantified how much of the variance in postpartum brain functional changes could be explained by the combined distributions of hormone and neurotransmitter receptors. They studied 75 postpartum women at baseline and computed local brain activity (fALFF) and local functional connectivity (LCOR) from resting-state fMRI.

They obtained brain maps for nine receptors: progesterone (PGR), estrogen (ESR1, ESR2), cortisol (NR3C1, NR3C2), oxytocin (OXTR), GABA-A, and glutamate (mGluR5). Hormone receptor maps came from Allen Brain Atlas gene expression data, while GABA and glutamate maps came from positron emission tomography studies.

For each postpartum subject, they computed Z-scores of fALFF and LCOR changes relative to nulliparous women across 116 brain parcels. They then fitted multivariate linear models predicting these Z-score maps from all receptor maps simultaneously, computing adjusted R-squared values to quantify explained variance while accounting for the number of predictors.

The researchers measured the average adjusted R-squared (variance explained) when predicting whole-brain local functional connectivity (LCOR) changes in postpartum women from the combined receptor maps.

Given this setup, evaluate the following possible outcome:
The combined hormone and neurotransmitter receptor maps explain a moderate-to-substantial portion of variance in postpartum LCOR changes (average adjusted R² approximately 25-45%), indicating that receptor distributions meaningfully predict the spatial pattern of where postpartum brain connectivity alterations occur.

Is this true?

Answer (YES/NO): NO